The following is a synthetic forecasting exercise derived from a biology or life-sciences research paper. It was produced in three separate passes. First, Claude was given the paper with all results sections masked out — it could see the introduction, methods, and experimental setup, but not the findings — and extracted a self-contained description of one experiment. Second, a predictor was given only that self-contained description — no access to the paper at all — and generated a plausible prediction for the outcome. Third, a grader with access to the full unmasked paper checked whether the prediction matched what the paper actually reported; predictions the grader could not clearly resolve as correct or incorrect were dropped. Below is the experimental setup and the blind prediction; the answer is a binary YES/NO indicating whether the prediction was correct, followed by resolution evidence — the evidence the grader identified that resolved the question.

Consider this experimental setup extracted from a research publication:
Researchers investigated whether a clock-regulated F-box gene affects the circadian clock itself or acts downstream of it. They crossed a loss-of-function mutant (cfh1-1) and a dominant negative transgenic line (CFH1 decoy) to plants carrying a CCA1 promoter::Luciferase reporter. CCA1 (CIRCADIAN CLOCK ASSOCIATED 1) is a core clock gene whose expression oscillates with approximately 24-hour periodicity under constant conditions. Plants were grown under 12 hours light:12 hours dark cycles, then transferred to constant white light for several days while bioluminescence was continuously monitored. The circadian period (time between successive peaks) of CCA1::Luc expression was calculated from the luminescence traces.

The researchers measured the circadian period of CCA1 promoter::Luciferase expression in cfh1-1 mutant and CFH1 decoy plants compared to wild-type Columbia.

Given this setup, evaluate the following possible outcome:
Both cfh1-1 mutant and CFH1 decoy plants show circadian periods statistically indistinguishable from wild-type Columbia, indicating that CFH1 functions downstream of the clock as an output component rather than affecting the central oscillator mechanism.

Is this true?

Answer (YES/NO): NO